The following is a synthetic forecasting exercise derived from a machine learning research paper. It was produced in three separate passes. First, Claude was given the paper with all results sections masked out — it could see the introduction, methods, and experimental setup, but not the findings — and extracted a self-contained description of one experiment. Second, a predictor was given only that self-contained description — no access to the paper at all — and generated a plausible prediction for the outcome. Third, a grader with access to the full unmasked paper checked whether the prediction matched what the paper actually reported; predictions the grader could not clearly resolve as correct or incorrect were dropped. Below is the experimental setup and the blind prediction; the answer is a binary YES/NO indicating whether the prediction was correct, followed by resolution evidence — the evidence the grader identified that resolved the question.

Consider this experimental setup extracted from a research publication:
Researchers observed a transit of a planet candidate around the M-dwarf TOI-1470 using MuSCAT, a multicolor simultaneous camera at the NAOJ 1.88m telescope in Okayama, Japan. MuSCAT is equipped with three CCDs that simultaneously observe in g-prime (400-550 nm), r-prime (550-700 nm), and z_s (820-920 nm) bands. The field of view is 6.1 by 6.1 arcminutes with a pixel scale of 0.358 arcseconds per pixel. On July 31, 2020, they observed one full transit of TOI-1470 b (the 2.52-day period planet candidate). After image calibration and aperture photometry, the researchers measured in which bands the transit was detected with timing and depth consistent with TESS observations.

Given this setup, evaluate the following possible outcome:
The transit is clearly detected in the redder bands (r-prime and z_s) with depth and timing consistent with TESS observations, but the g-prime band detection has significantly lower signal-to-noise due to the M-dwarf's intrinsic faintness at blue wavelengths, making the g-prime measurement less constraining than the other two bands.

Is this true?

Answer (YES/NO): NO